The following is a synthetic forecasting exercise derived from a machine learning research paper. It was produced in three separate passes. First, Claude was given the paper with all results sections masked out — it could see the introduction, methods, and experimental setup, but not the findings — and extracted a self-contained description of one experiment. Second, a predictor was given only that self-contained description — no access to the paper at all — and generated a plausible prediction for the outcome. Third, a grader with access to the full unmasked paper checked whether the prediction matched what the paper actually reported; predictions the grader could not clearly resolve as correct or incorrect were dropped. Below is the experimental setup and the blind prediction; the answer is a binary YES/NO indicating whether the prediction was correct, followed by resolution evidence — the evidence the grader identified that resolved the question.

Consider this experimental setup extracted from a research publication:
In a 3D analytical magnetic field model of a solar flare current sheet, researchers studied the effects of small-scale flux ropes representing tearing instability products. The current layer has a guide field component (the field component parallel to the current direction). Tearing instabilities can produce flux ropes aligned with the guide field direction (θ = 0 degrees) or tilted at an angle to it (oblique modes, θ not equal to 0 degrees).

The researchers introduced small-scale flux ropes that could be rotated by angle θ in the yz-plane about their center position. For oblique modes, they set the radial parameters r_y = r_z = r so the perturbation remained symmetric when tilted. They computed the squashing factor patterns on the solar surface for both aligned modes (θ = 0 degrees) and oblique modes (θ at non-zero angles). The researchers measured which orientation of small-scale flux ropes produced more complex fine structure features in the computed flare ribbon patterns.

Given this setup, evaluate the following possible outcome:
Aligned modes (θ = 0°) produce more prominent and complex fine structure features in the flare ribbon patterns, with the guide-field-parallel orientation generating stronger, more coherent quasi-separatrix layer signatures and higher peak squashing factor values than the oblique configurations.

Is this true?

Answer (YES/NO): NO